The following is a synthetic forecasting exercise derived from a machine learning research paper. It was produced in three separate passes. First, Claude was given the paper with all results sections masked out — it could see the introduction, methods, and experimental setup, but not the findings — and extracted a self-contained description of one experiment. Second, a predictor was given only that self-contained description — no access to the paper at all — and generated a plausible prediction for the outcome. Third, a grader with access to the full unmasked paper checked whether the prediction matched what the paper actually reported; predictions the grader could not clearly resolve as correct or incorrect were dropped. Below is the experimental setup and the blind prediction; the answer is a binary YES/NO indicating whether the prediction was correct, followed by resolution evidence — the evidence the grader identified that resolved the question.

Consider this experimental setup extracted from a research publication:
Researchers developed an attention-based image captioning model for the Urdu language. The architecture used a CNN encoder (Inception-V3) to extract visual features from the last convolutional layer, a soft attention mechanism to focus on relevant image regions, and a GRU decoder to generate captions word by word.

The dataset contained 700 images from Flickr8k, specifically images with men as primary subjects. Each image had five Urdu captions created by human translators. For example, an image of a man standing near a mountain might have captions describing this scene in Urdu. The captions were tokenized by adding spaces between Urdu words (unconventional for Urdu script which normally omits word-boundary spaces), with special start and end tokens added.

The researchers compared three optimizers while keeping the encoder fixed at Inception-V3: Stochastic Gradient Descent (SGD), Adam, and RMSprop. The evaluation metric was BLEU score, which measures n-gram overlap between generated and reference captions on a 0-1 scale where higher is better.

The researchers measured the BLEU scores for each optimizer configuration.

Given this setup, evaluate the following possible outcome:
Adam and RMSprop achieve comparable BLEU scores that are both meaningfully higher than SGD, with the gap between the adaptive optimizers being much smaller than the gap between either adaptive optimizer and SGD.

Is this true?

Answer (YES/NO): NO